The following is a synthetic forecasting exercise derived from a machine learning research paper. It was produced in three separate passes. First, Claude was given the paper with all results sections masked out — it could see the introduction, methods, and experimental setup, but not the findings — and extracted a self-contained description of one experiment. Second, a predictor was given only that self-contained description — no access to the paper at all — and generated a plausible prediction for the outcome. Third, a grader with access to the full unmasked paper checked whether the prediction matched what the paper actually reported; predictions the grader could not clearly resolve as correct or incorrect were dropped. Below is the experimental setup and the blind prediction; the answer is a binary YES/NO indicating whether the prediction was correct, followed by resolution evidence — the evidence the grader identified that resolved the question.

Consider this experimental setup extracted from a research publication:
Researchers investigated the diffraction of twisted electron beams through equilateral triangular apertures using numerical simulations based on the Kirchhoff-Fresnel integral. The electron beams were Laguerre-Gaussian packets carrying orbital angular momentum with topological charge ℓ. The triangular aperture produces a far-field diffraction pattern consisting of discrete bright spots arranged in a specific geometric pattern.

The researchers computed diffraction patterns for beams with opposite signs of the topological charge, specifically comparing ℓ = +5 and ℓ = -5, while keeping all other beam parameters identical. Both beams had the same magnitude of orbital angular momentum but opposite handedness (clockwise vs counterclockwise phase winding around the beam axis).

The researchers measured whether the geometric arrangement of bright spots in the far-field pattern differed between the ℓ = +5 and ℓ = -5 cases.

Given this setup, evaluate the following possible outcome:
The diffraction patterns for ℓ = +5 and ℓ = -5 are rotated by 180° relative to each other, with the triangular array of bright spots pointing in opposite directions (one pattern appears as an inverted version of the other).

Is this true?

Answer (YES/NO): YES